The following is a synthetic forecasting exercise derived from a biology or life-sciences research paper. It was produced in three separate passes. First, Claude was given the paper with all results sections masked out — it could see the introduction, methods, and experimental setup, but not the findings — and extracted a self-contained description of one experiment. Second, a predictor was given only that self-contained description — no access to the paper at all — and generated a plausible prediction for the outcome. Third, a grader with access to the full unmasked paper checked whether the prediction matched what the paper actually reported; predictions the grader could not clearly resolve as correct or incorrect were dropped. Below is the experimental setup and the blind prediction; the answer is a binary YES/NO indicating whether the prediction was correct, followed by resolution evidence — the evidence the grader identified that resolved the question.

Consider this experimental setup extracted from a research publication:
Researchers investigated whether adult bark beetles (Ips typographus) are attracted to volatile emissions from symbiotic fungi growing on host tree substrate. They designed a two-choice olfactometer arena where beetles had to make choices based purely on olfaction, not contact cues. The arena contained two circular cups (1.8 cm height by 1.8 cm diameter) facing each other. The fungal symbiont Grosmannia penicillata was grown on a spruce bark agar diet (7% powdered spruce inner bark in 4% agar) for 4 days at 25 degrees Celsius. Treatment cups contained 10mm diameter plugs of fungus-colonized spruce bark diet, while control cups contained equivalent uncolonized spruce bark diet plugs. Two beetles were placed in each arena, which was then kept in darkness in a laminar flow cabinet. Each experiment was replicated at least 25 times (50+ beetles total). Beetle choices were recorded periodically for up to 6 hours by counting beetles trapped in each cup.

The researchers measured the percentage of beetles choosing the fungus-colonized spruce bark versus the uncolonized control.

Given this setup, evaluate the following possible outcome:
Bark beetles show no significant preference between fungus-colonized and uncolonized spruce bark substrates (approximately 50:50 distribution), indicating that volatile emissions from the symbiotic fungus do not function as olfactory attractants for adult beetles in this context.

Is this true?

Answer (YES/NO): NO